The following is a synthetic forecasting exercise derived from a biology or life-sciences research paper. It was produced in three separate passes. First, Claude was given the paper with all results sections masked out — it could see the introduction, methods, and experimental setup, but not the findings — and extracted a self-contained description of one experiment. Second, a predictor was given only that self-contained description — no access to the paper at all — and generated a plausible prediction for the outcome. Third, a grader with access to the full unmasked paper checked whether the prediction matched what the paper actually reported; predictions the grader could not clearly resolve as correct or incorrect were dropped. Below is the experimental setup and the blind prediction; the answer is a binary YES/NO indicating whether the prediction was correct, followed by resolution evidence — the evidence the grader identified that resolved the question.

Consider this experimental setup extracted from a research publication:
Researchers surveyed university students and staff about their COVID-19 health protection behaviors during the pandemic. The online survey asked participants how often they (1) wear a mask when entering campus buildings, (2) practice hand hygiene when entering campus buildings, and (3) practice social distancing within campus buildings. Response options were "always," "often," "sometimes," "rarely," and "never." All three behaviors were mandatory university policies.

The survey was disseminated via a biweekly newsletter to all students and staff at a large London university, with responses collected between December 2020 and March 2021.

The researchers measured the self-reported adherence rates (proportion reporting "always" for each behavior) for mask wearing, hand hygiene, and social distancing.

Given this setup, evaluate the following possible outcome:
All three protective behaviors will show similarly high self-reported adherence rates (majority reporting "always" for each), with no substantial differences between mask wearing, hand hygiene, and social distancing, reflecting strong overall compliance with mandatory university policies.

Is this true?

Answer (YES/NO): NO